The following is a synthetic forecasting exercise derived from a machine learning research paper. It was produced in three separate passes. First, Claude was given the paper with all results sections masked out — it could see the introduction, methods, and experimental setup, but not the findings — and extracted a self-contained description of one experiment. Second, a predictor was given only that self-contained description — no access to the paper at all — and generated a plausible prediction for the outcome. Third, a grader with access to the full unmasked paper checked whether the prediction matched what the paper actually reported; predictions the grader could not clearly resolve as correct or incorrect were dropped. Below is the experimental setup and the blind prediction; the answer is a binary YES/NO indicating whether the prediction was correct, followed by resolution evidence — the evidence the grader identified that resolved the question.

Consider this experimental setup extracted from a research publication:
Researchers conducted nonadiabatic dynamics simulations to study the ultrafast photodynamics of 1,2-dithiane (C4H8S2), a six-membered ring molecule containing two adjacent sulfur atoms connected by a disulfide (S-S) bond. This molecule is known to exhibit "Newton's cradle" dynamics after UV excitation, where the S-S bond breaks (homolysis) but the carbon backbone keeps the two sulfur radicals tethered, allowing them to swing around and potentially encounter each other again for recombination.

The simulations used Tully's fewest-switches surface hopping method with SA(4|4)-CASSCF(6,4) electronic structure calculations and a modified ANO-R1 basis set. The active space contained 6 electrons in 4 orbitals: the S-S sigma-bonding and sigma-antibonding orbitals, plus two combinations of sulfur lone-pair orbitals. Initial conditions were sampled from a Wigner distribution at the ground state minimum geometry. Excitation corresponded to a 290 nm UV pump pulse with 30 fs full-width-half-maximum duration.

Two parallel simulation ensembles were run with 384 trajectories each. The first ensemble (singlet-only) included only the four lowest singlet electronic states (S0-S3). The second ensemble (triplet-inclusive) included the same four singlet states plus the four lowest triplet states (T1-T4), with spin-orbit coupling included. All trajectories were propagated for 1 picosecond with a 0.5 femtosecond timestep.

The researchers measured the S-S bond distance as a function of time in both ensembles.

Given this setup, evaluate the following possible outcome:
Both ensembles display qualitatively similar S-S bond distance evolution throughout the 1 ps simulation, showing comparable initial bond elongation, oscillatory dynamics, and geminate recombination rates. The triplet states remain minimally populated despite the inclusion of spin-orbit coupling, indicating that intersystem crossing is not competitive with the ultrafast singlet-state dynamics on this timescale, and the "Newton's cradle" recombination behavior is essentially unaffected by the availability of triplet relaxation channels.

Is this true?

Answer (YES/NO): NO